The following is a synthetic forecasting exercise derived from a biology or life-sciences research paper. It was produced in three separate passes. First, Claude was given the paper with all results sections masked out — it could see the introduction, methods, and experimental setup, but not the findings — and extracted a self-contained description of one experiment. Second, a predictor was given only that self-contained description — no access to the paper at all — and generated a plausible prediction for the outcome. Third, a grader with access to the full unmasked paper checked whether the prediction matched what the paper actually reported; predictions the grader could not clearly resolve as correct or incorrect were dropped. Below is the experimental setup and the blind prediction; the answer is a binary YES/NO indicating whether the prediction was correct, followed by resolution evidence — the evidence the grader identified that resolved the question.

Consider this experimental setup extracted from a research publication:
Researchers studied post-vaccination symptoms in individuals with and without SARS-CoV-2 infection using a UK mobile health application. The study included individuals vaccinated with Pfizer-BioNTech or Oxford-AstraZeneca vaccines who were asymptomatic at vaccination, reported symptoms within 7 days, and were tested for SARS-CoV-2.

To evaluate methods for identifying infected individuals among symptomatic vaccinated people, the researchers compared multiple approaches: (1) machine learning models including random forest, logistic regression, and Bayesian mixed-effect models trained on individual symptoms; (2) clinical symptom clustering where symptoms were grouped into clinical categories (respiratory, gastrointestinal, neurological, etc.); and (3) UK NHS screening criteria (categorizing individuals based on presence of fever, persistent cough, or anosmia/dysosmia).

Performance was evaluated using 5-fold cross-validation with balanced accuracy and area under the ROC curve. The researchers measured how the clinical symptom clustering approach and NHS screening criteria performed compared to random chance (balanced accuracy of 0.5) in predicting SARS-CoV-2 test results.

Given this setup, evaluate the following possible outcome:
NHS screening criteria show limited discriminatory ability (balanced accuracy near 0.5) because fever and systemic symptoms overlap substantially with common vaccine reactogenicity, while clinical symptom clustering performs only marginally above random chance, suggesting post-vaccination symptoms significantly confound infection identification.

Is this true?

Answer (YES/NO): NO